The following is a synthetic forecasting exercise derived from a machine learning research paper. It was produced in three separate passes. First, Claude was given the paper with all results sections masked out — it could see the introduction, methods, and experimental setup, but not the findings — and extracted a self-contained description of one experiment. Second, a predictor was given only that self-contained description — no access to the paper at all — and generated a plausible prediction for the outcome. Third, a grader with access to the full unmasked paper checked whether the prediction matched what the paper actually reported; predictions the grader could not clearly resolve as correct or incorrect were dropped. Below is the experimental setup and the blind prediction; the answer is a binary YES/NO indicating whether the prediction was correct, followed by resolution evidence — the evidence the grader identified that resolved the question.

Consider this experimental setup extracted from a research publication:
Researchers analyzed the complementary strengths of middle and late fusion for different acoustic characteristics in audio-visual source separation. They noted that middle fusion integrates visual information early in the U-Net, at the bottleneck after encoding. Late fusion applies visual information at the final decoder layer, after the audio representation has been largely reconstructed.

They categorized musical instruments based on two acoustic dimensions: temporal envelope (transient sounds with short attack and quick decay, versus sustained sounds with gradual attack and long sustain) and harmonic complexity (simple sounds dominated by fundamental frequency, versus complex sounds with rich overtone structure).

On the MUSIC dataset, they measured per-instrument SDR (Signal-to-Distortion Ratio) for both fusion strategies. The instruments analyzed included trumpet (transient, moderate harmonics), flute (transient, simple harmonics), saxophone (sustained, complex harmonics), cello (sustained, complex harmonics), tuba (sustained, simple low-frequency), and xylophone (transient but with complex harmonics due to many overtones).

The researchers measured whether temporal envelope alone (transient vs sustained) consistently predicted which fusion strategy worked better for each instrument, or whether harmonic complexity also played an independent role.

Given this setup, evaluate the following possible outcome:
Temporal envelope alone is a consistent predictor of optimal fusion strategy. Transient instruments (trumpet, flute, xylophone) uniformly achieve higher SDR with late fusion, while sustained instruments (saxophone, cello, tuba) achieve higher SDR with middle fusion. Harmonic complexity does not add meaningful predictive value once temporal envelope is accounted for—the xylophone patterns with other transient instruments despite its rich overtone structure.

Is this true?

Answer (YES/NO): NO